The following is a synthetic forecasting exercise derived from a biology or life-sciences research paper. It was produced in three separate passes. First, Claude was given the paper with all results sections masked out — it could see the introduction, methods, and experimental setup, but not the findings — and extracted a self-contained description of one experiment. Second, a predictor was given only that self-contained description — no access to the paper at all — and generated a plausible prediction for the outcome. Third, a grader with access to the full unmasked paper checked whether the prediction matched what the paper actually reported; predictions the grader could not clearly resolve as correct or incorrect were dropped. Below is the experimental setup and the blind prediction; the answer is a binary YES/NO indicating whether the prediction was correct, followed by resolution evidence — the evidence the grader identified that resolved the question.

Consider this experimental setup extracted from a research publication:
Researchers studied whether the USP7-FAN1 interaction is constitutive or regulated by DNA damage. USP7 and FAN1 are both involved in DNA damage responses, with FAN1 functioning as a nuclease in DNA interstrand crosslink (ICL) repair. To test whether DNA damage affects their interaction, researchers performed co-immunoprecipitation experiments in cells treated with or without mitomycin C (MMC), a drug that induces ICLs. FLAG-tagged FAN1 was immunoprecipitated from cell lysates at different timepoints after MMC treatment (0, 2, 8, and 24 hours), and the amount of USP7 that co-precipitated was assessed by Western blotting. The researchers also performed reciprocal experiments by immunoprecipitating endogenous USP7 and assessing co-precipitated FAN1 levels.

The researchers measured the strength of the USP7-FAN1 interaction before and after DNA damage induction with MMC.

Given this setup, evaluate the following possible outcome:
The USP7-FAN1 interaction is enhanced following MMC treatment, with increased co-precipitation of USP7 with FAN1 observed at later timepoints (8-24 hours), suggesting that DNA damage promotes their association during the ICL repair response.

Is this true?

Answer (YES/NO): NO